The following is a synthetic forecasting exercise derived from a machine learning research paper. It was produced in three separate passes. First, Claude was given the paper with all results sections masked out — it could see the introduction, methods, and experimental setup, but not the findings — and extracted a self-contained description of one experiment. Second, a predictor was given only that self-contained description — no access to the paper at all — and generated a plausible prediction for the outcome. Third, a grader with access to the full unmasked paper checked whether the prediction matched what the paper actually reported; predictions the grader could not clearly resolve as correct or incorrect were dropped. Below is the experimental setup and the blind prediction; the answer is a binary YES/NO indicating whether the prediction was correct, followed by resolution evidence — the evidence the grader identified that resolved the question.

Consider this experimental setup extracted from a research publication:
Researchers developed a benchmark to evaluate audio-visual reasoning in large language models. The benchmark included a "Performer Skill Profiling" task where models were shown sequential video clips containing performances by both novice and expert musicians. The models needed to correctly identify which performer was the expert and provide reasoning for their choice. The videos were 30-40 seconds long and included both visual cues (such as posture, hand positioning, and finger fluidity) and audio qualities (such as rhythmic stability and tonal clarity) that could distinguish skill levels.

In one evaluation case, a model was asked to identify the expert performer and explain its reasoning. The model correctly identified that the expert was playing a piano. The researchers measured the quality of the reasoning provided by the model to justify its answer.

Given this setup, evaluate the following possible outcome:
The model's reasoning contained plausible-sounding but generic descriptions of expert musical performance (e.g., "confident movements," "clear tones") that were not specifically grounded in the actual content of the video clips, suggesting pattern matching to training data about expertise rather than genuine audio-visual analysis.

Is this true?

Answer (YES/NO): NO